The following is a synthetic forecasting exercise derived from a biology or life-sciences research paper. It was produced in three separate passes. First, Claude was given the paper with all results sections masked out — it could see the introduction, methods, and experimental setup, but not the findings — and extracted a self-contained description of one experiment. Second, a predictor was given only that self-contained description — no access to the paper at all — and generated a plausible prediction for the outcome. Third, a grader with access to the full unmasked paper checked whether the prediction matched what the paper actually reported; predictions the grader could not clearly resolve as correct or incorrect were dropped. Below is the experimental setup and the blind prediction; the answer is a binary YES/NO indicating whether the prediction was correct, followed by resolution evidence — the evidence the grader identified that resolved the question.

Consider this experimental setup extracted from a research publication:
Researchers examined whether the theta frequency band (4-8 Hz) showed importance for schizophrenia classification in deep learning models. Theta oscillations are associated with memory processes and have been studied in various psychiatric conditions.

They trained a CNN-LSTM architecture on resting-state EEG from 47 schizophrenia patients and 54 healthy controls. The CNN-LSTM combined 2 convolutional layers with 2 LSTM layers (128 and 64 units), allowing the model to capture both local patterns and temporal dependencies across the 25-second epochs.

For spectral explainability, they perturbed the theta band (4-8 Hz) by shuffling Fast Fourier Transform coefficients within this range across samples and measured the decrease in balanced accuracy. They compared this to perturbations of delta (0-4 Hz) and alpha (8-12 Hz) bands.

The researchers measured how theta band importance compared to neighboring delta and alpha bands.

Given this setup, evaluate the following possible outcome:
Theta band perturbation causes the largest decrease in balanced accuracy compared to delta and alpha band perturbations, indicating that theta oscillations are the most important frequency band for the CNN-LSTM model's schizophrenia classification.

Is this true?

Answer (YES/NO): NO